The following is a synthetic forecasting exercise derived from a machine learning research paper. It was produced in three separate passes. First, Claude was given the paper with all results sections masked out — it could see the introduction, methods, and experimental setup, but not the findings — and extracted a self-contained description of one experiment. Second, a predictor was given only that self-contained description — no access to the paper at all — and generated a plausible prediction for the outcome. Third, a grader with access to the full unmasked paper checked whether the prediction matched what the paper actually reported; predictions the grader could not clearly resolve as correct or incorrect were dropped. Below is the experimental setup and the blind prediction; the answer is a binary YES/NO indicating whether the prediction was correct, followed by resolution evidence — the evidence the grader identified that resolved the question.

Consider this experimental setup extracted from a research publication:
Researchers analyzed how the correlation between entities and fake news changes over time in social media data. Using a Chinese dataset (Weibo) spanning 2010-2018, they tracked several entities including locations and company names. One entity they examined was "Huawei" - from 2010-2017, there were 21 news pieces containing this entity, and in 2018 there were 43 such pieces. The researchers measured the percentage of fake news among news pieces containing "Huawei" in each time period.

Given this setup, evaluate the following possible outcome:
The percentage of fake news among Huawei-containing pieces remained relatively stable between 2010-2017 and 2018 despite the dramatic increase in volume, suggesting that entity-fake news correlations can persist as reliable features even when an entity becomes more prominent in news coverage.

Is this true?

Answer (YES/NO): NO